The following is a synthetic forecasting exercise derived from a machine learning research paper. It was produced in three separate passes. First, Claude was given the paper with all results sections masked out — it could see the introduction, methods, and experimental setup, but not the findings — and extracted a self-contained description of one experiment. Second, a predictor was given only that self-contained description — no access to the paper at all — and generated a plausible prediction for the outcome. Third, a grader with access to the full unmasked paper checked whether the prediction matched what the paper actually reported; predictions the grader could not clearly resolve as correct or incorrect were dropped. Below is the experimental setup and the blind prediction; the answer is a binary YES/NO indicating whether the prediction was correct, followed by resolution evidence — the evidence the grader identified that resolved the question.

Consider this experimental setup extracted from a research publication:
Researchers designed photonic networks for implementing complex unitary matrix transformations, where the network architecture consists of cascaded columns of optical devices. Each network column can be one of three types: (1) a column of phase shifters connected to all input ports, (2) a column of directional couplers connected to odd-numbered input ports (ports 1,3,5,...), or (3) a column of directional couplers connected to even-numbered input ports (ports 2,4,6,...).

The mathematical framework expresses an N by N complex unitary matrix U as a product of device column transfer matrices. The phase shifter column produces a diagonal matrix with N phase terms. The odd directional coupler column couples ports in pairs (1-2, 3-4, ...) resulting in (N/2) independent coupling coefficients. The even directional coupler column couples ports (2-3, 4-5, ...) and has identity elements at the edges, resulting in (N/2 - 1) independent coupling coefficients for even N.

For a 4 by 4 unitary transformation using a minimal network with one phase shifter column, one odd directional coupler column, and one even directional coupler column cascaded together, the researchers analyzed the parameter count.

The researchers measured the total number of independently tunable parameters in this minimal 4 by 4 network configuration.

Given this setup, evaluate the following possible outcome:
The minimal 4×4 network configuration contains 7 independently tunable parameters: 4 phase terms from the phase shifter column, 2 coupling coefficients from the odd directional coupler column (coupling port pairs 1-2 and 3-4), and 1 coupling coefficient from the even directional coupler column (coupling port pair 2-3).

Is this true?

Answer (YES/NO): YES